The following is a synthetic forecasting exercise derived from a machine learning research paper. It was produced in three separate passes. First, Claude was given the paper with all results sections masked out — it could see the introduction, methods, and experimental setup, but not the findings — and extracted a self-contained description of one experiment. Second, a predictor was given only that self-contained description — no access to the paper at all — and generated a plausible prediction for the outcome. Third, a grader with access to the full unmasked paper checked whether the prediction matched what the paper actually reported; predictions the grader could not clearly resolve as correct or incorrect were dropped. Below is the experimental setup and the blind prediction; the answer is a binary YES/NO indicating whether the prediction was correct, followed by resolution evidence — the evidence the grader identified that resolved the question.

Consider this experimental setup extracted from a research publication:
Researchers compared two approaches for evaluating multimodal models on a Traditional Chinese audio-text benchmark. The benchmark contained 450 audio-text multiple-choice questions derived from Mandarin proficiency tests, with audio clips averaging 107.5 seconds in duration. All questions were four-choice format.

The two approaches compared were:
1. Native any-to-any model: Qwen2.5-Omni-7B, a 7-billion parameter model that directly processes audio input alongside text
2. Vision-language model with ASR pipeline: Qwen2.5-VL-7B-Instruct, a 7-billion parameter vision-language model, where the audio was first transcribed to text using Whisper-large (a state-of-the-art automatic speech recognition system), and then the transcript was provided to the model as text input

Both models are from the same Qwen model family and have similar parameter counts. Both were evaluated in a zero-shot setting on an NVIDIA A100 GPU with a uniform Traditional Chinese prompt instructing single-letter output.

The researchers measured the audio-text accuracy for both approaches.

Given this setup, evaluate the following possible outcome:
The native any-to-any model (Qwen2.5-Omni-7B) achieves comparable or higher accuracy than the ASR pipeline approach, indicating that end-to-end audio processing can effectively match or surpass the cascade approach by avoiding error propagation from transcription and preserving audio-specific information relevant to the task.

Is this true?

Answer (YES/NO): YES